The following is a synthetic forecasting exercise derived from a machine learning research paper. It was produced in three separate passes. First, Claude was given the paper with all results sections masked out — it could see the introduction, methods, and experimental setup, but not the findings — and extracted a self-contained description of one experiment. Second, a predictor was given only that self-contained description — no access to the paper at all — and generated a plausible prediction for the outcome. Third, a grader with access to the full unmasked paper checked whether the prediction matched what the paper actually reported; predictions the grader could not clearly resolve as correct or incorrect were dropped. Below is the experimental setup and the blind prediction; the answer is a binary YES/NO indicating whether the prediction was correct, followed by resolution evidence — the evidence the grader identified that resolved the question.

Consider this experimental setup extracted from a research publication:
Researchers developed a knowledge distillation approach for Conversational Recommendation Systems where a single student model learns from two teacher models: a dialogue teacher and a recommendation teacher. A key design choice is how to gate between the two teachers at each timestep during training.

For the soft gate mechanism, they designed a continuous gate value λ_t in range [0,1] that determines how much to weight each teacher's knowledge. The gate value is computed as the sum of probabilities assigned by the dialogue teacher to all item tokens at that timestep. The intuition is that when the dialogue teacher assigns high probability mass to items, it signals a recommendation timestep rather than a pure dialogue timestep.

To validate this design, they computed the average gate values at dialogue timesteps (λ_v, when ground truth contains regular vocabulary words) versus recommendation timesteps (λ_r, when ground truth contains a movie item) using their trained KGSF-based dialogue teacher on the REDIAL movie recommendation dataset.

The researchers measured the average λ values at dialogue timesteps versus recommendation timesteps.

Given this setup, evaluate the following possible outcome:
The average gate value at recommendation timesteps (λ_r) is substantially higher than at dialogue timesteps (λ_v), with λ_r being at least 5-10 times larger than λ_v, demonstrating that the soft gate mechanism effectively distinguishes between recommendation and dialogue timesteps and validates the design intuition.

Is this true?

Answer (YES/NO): YES